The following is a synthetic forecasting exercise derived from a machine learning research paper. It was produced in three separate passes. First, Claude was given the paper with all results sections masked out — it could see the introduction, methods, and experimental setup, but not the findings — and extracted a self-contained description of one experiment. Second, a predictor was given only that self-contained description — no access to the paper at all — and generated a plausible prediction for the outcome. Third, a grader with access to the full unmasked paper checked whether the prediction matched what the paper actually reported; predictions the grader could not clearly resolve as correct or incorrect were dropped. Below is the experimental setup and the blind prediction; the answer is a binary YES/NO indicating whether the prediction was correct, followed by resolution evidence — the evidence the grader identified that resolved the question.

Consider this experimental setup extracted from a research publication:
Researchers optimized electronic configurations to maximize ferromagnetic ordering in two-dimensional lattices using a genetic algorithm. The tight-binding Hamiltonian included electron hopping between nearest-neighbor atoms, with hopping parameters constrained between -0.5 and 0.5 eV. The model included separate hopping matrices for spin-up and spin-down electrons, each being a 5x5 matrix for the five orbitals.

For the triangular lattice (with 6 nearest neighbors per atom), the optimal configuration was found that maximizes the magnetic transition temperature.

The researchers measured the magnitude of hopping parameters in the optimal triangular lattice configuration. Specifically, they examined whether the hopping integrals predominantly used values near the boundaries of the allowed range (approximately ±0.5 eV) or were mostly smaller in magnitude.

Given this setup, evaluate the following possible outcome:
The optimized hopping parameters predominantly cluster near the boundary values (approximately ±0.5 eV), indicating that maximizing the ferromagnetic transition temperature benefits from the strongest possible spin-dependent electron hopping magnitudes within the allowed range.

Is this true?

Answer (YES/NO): NO